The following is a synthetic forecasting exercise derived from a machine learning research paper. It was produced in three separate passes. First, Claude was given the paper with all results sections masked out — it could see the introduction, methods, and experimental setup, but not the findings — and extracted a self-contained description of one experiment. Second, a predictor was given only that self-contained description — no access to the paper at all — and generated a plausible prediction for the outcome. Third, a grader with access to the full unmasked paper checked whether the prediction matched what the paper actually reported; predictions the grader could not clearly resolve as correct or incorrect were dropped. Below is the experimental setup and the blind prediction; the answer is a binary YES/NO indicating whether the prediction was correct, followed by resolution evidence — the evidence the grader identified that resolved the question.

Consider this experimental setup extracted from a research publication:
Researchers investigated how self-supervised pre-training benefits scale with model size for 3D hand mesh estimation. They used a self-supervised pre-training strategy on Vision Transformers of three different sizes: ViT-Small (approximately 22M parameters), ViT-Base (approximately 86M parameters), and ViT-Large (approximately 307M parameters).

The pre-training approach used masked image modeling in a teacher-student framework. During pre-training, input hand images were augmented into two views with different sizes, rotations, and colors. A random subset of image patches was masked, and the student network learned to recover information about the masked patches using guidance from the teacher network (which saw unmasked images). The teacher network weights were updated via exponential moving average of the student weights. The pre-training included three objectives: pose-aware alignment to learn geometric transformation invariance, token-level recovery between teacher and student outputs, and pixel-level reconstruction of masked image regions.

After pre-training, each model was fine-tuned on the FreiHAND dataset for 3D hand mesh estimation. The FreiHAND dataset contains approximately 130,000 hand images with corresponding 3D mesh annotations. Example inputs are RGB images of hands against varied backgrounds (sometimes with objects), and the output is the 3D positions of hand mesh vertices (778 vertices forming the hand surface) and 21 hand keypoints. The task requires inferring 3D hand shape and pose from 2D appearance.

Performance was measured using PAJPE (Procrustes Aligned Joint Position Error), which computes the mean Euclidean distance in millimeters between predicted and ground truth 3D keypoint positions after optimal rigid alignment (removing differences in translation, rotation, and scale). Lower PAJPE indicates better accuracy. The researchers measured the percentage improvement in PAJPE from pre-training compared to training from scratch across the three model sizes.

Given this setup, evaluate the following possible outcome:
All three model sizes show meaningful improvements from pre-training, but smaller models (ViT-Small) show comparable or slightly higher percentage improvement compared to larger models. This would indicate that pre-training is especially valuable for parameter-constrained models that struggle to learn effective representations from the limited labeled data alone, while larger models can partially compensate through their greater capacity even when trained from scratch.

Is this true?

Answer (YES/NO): NO